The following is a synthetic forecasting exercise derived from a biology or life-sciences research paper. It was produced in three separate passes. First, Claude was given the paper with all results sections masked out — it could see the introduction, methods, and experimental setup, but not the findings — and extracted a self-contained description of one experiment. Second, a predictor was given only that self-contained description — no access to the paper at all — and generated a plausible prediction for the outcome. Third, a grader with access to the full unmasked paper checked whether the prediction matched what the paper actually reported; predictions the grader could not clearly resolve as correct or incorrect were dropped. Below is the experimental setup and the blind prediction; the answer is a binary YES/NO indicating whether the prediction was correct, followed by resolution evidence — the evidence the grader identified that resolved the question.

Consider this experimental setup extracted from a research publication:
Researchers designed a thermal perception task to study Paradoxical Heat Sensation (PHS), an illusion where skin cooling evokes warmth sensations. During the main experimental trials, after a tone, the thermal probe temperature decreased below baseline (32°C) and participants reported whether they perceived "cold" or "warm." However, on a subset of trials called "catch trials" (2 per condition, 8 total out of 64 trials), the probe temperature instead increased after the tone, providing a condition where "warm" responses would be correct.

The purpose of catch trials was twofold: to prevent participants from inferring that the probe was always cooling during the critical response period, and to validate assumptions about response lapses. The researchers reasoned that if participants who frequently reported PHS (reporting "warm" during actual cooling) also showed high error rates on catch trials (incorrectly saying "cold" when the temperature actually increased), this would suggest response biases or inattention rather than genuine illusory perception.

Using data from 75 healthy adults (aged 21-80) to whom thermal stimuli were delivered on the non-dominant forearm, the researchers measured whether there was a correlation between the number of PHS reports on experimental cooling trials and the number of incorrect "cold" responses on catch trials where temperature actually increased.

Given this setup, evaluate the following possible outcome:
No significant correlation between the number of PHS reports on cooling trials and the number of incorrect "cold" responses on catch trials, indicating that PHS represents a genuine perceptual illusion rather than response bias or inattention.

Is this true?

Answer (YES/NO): YES